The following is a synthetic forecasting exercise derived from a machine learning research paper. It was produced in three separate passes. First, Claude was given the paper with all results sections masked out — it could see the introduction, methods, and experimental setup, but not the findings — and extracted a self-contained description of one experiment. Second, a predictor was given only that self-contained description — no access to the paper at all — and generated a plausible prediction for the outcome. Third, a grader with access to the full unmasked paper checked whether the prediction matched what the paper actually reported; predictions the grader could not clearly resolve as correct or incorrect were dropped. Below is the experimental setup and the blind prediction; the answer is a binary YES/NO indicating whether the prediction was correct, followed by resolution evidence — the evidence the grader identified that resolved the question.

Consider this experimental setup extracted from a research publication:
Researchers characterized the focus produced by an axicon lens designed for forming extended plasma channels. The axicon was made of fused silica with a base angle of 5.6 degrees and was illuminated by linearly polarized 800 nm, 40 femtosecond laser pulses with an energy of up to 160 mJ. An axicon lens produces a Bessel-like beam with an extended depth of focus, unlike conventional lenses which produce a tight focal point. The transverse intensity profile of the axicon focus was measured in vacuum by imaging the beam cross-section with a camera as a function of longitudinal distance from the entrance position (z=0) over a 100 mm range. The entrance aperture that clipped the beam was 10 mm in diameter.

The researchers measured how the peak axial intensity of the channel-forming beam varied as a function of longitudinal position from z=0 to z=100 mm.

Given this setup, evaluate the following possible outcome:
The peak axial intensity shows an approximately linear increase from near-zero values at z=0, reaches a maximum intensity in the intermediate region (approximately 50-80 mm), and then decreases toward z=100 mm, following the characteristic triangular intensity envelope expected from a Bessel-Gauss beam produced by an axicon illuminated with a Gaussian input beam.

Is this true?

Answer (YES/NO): NO